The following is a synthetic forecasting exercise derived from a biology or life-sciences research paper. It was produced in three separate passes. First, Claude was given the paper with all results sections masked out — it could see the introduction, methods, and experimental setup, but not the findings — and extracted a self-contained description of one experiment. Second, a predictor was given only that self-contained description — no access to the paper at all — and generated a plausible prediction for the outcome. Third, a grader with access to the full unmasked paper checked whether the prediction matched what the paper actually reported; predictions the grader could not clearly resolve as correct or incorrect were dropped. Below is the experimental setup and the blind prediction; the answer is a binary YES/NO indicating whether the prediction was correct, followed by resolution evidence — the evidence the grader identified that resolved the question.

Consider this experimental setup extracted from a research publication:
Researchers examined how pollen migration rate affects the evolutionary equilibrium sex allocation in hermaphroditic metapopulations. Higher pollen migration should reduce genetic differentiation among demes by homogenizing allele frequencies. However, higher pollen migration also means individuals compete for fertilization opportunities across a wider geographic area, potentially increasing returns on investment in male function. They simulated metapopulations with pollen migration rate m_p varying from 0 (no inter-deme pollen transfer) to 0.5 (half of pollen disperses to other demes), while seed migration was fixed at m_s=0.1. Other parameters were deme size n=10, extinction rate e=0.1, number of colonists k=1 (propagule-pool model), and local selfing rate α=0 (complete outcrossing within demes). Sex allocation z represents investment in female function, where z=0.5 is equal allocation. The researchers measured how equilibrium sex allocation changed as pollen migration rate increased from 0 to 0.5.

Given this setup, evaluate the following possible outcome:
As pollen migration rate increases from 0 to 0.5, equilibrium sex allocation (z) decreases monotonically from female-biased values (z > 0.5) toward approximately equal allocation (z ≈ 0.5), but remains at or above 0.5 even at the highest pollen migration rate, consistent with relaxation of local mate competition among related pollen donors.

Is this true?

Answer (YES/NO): NO